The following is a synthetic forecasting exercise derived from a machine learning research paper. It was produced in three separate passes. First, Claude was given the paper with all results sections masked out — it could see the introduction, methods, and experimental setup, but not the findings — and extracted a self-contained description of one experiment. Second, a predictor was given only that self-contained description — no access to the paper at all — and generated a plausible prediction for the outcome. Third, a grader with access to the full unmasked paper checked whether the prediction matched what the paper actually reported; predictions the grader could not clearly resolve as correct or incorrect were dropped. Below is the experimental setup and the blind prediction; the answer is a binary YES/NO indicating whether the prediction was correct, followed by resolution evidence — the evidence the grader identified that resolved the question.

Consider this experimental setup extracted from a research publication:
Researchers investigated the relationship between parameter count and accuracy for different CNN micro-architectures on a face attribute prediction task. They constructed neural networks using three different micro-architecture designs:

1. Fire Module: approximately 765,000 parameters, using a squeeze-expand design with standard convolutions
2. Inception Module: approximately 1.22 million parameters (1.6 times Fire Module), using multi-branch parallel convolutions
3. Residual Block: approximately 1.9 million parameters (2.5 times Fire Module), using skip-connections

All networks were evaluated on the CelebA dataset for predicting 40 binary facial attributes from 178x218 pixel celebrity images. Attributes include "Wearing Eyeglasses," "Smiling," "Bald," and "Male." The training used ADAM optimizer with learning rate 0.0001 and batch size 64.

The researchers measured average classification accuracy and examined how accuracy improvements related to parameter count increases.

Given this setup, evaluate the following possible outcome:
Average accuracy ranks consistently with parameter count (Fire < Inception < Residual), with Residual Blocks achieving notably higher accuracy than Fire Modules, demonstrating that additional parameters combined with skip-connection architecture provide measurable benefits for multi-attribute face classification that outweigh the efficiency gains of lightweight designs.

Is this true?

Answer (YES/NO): NO